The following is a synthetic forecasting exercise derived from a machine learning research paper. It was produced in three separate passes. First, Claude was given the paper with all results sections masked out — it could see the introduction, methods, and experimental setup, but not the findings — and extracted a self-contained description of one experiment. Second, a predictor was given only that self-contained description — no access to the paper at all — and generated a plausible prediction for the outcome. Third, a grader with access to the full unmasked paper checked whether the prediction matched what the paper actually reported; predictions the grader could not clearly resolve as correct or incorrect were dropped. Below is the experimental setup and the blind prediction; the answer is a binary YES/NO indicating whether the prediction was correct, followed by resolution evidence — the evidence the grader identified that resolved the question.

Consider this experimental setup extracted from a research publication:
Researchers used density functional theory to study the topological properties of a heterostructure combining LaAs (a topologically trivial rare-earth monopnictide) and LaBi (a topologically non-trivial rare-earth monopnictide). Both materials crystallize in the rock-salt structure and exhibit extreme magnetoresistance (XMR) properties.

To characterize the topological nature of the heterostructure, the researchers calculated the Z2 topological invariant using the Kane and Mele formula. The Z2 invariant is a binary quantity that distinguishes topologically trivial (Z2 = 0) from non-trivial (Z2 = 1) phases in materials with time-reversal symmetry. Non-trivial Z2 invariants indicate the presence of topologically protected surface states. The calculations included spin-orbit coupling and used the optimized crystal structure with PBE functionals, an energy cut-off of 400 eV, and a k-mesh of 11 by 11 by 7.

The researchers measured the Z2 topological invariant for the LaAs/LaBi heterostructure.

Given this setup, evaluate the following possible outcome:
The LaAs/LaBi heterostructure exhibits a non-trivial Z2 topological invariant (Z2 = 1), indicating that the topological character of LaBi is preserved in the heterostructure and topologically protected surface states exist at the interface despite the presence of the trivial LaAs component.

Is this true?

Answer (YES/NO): YES